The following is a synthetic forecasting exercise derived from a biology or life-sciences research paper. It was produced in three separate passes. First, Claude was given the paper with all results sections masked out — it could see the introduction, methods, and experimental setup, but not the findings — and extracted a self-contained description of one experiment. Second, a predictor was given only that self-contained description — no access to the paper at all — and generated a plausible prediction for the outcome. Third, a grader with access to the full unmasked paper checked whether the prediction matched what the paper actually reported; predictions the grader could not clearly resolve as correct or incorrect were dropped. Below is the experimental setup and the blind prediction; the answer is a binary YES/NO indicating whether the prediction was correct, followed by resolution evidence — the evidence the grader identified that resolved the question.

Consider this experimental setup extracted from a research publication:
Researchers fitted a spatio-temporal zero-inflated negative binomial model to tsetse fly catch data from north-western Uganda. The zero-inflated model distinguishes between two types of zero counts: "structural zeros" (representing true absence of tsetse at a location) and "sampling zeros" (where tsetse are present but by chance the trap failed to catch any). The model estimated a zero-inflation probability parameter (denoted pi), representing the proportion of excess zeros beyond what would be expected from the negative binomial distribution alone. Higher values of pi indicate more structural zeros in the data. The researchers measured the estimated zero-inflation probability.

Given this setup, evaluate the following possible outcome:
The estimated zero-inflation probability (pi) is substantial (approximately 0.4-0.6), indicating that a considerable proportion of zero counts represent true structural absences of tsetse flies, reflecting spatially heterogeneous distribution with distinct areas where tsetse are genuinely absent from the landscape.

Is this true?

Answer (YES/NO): NO